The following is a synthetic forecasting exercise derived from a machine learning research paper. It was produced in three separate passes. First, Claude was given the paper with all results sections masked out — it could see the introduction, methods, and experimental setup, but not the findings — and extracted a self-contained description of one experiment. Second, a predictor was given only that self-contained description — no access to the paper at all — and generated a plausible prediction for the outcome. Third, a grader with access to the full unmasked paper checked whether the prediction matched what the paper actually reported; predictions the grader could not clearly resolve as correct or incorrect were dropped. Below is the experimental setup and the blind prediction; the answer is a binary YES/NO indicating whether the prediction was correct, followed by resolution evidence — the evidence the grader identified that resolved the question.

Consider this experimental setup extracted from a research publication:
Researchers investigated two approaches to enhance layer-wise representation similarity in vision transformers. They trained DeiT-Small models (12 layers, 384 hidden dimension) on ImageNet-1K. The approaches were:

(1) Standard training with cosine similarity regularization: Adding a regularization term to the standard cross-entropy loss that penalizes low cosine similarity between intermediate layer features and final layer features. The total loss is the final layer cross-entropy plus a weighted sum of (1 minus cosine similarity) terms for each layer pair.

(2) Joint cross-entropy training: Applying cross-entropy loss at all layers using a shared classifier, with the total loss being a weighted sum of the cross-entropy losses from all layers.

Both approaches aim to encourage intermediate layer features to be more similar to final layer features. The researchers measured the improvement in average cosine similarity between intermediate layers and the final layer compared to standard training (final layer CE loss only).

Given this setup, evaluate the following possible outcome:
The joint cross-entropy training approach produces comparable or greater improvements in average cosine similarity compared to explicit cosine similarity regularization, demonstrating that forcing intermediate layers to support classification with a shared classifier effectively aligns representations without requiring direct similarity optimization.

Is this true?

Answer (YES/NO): YES